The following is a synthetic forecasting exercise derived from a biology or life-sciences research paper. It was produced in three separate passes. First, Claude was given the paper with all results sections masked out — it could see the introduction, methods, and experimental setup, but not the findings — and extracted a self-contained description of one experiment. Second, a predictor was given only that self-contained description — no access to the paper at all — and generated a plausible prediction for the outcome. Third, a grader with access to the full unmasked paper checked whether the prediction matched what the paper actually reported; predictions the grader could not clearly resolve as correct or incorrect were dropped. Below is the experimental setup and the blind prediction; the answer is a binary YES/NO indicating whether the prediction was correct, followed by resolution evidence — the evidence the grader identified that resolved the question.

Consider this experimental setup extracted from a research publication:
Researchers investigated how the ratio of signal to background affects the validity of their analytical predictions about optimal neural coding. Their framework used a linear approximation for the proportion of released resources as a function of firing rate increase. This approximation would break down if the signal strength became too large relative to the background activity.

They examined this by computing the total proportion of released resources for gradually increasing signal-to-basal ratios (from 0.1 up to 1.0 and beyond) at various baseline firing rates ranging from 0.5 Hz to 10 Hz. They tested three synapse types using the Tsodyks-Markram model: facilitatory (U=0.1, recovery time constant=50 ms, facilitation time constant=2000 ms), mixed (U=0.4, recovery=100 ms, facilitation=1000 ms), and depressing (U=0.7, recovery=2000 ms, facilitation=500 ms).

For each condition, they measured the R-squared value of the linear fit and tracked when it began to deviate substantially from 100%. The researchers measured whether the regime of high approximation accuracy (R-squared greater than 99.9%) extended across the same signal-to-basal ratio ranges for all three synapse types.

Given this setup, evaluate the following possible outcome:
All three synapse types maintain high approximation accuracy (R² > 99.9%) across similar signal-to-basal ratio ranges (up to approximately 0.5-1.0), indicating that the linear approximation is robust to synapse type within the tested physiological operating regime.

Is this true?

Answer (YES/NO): NO